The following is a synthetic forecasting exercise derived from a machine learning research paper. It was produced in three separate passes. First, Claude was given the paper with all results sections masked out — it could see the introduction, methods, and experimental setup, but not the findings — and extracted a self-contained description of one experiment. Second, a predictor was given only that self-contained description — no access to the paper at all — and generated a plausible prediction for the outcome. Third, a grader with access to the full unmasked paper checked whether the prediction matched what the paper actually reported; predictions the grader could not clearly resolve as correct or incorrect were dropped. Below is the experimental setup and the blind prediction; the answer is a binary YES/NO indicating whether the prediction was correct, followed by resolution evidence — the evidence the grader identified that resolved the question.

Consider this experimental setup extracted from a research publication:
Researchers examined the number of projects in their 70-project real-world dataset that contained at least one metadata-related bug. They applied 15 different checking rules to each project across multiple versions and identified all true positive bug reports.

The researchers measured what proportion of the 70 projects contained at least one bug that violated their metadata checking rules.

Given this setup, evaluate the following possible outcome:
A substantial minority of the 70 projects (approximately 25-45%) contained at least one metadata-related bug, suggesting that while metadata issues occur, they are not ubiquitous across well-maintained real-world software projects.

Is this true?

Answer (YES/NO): YES